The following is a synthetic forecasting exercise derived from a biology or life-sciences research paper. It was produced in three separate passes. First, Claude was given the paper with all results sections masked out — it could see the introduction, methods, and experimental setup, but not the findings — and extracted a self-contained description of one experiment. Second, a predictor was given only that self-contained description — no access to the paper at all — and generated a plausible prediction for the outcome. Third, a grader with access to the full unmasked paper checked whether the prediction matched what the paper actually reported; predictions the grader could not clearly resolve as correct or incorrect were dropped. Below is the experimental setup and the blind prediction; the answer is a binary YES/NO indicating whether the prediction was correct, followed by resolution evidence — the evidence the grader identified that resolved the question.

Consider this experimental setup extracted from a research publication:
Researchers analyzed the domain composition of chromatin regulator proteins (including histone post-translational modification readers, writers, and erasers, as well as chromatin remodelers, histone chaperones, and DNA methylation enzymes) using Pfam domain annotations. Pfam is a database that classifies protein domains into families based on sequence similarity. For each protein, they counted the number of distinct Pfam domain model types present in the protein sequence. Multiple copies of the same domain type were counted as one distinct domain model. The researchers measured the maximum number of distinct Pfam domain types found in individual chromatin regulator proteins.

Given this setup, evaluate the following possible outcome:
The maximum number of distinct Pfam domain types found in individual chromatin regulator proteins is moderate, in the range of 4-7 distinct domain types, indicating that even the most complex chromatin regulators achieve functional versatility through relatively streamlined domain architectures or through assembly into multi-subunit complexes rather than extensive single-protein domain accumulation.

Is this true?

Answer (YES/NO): NO